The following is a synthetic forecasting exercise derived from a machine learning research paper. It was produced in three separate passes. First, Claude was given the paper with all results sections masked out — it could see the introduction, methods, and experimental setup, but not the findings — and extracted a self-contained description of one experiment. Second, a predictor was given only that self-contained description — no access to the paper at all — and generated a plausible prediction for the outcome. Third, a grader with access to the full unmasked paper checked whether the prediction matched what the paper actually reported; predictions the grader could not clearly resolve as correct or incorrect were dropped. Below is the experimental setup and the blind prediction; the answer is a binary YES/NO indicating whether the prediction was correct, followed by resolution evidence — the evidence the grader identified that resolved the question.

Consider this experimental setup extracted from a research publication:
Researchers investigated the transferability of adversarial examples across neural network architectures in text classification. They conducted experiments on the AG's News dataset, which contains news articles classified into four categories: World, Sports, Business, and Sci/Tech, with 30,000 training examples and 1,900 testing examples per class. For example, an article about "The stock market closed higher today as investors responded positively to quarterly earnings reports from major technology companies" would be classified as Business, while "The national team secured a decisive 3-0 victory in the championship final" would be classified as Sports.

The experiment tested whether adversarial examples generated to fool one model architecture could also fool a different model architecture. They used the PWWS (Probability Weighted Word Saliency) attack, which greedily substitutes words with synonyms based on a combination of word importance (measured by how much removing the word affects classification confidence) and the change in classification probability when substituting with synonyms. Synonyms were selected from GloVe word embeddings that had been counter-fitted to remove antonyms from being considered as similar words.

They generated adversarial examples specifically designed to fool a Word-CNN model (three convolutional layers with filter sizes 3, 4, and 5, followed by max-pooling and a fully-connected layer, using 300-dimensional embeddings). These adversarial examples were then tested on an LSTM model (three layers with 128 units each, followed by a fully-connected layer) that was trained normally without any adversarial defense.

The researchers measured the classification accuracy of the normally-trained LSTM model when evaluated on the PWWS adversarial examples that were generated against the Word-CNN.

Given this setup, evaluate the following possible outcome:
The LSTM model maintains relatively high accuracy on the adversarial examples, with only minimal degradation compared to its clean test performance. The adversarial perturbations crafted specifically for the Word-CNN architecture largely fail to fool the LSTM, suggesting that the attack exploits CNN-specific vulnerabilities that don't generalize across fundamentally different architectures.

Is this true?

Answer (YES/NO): NO